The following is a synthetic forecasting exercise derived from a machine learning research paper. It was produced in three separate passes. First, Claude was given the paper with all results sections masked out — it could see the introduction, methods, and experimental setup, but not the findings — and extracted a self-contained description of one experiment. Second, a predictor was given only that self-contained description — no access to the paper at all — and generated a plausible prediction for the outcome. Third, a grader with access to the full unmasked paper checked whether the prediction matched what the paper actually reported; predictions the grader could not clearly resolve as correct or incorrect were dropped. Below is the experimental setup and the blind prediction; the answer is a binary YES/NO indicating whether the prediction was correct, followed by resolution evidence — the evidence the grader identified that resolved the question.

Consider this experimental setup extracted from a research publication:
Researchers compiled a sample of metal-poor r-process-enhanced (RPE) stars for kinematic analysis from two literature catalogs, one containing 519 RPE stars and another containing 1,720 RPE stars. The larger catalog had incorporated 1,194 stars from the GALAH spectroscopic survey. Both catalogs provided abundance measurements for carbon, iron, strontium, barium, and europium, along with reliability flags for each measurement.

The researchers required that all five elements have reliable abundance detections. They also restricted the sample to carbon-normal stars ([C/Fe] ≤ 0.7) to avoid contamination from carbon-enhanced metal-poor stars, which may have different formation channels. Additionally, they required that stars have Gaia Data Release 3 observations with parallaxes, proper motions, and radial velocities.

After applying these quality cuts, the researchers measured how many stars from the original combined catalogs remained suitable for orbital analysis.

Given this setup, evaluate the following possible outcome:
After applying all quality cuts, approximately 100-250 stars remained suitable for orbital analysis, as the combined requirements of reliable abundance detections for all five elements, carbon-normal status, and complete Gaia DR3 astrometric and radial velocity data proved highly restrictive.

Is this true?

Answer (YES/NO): NO